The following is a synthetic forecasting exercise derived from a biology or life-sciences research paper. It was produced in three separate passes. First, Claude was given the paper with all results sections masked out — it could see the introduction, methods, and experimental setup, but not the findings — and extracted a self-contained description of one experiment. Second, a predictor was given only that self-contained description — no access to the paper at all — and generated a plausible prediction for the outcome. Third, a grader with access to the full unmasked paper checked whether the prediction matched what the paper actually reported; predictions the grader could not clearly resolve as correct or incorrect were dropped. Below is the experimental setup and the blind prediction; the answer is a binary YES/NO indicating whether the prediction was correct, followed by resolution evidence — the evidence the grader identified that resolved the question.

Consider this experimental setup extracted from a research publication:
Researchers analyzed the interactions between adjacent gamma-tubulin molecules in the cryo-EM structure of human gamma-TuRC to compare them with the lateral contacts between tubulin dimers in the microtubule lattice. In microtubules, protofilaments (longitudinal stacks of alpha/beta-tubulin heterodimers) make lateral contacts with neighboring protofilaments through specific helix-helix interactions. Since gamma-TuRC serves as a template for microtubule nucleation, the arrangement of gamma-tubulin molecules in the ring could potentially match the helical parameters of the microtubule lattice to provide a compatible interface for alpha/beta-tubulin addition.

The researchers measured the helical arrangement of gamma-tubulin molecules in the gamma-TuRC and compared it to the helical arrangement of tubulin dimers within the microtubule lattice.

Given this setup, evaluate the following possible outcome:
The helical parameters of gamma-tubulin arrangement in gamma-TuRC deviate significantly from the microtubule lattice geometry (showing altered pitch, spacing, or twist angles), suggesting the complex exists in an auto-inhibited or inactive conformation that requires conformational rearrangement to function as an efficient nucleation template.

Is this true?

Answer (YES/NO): NO